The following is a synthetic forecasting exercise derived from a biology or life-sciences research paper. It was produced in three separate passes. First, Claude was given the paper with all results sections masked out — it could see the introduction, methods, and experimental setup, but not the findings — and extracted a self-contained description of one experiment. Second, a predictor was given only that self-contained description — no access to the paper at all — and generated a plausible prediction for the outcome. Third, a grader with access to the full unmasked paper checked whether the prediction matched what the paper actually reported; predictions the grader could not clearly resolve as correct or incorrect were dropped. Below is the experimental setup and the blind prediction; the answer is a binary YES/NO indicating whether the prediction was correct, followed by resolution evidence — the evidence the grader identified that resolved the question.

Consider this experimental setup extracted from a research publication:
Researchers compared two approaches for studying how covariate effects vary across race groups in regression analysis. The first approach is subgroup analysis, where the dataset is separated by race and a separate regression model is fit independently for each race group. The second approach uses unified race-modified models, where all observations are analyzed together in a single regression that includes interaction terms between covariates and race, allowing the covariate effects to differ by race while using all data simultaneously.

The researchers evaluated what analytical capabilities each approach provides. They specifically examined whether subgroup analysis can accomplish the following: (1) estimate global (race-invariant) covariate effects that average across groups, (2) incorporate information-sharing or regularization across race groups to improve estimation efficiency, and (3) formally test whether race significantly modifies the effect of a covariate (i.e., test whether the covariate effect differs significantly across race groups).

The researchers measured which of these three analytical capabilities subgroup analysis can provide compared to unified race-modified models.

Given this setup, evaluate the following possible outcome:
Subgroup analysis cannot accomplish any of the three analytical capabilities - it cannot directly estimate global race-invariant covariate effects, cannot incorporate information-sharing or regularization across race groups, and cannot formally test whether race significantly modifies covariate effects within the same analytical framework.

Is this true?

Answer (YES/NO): YES